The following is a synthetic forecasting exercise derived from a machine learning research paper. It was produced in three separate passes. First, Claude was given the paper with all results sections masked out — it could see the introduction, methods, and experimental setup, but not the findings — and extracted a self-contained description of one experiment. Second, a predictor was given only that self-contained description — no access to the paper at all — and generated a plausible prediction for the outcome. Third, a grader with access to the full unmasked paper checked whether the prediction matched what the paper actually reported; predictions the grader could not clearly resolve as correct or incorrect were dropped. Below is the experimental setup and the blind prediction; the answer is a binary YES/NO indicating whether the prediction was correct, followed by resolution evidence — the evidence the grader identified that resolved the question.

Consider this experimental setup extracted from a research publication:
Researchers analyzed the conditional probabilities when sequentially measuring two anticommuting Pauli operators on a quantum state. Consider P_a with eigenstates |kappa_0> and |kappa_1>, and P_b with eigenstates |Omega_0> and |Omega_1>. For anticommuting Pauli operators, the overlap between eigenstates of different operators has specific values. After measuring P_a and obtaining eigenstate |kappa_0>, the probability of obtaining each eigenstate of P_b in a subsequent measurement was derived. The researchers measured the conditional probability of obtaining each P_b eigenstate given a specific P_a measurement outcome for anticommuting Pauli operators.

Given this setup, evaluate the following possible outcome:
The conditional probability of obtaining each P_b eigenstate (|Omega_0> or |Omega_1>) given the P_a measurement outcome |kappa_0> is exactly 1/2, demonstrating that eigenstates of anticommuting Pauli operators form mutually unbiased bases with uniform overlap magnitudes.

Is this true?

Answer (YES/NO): YES